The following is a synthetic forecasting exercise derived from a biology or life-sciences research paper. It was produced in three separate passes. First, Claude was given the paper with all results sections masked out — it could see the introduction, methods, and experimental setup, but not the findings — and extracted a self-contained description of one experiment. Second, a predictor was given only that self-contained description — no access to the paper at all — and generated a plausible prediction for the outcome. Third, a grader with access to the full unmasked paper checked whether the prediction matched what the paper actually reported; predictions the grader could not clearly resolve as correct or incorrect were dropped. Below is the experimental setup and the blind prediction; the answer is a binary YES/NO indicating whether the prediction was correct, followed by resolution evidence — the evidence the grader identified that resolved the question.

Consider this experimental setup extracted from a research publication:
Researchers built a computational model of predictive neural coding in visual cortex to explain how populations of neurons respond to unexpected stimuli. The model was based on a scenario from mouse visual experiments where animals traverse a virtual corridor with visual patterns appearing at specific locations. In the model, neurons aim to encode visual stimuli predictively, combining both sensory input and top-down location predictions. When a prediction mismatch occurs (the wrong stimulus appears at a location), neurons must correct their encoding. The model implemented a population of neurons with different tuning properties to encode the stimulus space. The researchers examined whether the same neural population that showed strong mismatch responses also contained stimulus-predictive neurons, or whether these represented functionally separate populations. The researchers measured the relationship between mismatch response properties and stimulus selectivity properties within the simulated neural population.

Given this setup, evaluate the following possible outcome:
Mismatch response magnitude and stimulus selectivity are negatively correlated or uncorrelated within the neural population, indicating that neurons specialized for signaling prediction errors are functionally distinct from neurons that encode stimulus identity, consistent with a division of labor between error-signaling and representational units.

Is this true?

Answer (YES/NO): YES